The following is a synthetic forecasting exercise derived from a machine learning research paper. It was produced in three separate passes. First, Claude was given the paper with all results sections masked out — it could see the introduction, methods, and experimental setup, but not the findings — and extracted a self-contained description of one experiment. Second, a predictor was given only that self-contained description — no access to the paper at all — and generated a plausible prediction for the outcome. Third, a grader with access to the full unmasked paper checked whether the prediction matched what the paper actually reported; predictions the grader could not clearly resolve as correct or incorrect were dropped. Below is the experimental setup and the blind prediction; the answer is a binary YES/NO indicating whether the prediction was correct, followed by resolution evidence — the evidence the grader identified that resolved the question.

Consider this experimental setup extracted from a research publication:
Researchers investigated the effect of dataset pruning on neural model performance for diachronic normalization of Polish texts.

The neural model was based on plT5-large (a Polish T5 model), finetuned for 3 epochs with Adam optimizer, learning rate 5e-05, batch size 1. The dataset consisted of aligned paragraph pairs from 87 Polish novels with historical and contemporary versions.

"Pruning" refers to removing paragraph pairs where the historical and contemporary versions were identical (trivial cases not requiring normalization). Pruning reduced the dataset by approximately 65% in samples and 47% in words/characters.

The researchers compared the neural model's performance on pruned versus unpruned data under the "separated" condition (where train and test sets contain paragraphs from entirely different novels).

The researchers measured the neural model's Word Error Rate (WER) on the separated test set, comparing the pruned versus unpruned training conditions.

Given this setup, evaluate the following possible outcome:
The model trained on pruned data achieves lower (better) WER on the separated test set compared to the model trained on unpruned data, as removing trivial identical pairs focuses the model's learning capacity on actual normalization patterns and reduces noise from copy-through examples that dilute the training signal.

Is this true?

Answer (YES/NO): YES